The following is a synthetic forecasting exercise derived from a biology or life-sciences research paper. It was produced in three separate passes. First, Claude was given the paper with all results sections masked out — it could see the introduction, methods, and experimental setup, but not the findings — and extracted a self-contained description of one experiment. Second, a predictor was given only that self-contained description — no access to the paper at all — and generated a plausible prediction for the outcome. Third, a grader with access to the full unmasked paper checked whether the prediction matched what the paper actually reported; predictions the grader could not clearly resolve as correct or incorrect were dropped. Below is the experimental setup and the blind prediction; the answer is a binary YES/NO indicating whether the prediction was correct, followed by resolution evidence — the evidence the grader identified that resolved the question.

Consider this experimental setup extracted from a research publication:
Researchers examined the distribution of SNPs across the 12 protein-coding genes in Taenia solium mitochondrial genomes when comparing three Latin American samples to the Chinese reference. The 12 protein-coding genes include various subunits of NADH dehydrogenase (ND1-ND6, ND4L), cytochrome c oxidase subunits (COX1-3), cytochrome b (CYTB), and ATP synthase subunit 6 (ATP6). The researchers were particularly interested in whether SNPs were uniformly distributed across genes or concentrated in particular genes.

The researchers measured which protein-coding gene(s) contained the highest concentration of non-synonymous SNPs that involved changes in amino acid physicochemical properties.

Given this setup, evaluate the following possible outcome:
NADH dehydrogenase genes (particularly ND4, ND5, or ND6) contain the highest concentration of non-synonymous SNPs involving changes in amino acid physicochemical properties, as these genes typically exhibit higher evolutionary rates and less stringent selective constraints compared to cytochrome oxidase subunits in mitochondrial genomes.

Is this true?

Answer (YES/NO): YES